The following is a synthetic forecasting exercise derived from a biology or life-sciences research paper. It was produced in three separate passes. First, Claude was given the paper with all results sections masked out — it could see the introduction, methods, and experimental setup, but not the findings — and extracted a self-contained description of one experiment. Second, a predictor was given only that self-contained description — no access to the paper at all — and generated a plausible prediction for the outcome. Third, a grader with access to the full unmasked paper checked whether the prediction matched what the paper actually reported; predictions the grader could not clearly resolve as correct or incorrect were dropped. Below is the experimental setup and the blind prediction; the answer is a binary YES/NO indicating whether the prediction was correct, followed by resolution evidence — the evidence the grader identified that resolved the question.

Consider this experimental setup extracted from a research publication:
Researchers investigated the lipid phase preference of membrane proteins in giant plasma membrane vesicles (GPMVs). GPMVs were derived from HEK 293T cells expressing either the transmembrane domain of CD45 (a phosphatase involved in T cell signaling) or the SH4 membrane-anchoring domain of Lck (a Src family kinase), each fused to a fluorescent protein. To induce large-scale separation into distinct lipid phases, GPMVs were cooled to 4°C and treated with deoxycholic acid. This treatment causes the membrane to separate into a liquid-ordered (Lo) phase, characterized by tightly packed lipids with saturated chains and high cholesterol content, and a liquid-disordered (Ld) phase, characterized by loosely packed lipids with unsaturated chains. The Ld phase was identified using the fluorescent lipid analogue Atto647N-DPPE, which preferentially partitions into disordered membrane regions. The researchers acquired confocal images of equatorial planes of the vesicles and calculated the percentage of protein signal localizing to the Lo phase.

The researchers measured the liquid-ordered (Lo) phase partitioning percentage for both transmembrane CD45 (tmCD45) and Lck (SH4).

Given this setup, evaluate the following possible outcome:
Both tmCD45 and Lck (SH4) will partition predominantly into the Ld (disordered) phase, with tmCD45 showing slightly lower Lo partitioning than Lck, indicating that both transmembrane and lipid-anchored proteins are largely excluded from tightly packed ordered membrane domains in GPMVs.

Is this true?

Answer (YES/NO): NO